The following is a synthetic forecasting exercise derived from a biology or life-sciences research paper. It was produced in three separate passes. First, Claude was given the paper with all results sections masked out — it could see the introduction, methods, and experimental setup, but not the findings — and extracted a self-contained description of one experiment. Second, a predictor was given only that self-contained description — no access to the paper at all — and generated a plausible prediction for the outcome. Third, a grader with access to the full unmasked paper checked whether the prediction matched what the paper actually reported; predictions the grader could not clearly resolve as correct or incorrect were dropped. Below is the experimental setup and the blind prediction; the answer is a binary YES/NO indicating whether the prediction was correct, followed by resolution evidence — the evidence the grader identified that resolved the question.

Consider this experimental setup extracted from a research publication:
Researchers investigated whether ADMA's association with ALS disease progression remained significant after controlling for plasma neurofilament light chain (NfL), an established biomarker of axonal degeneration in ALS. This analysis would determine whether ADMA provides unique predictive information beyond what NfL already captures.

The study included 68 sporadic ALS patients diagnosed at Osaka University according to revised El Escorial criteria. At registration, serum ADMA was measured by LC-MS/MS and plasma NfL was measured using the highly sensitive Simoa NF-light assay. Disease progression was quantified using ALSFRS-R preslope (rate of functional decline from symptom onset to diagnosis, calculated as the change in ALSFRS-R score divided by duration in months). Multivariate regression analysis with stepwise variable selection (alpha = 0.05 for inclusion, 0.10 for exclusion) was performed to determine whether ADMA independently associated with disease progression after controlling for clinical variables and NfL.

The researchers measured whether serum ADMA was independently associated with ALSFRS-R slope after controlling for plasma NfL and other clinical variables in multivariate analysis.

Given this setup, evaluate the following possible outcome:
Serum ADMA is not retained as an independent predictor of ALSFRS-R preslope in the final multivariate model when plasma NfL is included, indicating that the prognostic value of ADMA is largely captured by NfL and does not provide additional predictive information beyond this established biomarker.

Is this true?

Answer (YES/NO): NO